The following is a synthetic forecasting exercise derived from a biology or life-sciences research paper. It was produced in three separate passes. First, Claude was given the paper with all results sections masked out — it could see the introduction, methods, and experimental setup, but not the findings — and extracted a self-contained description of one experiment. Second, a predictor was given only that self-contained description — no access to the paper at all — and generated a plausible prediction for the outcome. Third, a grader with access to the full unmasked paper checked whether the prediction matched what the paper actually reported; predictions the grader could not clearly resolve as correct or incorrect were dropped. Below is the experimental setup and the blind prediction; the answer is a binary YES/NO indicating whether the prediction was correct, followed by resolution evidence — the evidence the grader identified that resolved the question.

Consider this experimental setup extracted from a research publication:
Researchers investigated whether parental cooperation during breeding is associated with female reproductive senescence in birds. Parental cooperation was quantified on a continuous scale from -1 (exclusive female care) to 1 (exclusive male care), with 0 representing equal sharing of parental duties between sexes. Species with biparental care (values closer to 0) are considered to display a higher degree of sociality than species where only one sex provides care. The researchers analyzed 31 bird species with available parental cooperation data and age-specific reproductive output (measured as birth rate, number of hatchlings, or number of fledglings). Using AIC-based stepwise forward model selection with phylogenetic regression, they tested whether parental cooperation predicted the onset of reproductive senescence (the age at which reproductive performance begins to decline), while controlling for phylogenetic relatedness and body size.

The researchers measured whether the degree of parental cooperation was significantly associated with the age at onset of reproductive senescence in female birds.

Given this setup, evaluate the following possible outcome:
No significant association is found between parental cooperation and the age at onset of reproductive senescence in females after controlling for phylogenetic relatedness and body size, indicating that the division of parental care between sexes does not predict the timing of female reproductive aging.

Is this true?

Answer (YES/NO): YES